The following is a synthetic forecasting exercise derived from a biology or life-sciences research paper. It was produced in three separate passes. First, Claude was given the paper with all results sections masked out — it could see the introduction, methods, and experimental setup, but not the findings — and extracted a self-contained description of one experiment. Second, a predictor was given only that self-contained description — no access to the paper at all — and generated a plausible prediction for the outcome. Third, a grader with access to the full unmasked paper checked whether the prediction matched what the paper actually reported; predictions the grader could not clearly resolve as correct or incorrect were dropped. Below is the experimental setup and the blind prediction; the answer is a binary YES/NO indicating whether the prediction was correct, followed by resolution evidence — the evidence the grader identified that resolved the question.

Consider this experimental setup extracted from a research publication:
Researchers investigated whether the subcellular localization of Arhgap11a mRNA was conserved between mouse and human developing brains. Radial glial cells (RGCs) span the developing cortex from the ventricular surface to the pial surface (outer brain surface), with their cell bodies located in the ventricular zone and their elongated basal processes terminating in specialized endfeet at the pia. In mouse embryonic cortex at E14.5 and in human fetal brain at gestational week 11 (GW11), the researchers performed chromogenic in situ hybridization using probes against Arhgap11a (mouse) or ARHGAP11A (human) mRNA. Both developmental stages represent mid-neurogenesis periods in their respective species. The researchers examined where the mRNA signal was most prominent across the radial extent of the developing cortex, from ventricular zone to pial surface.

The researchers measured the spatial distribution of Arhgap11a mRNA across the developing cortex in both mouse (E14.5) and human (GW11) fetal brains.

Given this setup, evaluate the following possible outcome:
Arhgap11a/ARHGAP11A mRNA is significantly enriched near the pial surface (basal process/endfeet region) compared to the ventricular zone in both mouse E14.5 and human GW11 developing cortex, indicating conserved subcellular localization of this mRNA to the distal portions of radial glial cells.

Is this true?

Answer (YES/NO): YES